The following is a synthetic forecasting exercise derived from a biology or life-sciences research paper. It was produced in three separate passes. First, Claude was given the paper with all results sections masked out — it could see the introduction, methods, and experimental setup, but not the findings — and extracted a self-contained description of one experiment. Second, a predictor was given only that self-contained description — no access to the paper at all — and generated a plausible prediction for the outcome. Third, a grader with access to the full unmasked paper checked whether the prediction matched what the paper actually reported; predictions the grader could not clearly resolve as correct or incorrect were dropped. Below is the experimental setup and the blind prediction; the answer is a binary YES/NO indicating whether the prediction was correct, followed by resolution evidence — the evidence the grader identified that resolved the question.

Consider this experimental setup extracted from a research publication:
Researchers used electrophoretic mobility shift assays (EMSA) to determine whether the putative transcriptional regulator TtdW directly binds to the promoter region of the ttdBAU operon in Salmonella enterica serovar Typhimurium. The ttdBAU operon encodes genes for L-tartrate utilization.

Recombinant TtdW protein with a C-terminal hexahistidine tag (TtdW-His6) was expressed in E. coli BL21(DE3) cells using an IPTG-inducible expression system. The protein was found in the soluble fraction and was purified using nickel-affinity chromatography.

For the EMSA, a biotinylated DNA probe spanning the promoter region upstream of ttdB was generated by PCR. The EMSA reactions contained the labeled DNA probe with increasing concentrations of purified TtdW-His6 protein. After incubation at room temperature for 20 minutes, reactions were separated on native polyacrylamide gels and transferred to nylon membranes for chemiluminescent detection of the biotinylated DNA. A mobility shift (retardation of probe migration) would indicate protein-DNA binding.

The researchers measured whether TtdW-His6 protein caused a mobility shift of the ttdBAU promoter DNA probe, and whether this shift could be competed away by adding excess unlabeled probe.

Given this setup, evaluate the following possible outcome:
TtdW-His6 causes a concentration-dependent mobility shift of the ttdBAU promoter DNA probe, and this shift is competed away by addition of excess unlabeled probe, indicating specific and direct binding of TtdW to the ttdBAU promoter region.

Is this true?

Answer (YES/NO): YES